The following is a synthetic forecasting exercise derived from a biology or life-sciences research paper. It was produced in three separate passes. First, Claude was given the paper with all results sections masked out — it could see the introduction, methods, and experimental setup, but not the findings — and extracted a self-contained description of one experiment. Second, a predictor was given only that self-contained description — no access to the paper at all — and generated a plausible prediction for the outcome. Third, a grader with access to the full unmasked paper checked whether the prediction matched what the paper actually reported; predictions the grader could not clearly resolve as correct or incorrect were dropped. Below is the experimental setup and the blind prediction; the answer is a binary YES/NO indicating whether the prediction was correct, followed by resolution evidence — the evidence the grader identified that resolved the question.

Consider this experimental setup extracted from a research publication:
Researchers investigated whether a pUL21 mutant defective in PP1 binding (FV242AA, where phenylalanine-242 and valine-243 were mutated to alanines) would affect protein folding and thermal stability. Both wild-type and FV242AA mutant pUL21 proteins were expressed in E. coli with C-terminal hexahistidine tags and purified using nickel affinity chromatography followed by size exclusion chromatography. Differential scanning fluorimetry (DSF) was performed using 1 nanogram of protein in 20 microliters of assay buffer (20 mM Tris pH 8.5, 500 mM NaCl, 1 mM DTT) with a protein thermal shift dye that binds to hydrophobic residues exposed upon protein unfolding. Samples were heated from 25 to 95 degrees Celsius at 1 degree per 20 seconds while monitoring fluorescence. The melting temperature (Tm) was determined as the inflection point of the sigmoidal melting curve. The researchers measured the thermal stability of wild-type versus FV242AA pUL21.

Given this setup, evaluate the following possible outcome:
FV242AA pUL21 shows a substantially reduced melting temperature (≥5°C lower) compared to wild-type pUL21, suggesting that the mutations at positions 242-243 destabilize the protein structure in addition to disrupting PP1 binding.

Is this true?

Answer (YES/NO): NO